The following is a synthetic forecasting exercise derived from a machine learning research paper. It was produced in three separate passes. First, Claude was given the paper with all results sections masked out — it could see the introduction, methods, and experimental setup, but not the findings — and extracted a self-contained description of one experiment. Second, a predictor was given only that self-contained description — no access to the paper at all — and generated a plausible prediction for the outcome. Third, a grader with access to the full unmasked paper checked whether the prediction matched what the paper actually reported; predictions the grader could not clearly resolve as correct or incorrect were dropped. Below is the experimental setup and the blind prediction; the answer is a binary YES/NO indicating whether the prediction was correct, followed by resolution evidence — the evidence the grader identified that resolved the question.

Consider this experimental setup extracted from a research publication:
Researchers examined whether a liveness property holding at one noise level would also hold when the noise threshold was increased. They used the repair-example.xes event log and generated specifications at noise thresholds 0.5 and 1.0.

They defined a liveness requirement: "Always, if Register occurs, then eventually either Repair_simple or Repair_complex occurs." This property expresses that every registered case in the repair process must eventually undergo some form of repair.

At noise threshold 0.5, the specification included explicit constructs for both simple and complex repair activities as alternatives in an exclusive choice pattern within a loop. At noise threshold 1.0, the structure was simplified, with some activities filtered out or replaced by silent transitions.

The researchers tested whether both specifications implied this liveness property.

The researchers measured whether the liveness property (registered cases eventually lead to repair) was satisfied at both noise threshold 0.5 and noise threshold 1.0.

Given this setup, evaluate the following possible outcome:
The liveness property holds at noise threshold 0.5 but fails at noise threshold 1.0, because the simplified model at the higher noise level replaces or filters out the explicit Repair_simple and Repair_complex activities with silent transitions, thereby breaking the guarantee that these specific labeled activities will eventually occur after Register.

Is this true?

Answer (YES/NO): YES